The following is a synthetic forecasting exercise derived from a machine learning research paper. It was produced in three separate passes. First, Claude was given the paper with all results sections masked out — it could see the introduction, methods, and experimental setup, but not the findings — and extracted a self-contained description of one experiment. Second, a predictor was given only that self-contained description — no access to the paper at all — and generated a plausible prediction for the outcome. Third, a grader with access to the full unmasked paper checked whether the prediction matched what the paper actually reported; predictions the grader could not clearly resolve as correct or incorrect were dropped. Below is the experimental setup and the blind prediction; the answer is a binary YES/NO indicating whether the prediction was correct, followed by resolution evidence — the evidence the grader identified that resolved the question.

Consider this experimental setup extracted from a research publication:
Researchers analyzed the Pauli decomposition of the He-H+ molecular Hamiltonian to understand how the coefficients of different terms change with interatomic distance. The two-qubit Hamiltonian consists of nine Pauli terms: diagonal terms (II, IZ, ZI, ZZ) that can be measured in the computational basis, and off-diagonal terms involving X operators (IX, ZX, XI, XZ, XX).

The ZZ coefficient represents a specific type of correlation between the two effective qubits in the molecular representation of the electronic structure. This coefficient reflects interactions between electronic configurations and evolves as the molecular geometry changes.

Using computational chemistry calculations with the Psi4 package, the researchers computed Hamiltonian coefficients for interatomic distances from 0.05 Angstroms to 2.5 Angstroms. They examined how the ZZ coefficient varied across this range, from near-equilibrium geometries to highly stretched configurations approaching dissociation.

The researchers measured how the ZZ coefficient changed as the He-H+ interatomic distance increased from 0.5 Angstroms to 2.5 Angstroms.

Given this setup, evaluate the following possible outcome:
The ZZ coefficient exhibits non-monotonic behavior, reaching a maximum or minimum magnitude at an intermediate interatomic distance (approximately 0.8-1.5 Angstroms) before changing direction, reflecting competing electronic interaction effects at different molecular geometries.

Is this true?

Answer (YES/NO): NO